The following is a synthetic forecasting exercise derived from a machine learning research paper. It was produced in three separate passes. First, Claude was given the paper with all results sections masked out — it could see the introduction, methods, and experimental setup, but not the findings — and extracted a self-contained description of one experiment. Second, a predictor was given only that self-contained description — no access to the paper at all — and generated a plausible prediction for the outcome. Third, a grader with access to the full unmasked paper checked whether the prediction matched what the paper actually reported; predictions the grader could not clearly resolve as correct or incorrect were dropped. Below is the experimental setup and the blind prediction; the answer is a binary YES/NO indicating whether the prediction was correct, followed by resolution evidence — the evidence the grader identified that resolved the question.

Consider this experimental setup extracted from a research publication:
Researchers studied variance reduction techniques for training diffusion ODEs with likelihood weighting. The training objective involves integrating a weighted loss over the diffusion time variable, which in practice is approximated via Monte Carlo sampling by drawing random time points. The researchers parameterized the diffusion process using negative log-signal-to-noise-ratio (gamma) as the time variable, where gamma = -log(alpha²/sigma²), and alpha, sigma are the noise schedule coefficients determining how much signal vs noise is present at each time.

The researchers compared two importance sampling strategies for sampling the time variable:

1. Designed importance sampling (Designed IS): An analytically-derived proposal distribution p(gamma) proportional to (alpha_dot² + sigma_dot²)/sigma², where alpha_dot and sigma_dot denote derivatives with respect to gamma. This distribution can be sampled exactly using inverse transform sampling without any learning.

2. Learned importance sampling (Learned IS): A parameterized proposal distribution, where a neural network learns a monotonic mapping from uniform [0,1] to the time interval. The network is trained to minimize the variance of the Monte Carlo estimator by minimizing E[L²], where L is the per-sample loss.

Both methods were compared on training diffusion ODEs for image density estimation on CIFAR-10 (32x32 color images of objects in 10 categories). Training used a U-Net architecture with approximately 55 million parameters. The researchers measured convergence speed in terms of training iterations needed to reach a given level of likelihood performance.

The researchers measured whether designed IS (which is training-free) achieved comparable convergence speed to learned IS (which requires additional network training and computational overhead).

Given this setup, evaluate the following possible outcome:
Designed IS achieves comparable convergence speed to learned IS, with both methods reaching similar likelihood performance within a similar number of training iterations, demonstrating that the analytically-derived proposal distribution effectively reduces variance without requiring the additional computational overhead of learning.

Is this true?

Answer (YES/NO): YES